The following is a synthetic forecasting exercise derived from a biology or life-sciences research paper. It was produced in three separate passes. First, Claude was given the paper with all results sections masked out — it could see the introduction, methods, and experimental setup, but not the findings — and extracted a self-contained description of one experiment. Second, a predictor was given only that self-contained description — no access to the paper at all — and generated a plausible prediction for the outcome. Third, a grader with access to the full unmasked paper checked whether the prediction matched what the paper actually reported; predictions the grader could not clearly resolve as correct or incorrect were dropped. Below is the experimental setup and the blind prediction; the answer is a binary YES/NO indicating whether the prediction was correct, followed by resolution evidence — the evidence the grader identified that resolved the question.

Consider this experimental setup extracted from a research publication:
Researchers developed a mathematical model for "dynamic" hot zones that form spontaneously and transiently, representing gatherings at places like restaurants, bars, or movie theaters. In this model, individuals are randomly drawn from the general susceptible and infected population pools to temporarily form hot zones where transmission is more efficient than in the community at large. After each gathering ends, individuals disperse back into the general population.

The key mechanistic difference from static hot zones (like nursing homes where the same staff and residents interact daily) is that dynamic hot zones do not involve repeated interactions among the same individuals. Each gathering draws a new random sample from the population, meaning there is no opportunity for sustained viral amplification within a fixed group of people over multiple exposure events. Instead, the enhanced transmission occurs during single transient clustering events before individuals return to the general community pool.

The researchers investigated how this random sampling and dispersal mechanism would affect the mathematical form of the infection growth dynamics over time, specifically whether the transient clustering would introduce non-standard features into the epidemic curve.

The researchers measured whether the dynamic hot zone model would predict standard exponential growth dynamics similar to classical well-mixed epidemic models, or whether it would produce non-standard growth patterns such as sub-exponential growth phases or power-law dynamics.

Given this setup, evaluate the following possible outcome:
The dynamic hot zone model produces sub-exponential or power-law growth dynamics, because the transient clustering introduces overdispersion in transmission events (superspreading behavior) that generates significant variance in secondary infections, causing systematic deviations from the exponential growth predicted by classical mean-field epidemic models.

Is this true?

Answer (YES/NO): NO